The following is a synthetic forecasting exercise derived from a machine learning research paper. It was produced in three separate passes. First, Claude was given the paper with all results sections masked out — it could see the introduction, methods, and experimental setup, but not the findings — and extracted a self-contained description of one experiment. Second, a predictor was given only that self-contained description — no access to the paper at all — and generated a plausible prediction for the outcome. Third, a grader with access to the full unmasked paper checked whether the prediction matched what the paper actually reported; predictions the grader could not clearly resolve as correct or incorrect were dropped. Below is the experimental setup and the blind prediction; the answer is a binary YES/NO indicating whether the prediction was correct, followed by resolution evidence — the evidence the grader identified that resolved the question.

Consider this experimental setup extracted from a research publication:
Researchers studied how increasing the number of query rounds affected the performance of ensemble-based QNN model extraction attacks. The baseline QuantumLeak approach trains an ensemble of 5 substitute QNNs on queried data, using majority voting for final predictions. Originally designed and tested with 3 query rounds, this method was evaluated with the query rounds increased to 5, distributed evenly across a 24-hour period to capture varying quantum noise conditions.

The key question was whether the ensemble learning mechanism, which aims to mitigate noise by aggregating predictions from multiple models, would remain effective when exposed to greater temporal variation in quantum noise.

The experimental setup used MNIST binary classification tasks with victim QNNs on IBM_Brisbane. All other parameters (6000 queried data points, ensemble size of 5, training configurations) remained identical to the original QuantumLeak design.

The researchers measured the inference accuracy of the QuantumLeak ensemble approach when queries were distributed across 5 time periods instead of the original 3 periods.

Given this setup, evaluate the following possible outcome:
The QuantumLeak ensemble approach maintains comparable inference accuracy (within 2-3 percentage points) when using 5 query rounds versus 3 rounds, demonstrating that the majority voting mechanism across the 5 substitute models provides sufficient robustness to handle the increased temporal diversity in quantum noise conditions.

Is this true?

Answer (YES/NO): NO